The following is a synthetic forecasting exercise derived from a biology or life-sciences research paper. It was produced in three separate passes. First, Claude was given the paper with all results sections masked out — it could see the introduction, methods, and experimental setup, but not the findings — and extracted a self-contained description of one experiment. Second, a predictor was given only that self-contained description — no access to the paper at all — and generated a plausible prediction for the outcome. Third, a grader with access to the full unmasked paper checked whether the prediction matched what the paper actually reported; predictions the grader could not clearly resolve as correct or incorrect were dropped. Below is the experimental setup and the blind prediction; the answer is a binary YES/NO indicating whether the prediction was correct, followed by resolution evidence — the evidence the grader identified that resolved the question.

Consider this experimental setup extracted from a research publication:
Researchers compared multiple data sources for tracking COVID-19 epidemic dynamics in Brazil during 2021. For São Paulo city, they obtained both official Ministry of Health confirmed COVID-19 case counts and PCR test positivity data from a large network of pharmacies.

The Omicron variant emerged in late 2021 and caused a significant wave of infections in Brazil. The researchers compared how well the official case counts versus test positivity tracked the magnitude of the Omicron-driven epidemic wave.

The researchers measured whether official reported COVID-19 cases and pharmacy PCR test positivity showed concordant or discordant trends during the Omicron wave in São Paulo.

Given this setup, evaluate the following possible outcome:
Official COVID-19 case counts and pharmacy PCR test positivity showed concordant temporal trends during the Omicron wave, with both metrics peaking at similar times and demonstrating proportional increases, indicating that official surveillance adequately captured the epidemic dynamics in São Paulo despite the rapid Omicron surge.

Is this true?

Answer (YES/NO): NO